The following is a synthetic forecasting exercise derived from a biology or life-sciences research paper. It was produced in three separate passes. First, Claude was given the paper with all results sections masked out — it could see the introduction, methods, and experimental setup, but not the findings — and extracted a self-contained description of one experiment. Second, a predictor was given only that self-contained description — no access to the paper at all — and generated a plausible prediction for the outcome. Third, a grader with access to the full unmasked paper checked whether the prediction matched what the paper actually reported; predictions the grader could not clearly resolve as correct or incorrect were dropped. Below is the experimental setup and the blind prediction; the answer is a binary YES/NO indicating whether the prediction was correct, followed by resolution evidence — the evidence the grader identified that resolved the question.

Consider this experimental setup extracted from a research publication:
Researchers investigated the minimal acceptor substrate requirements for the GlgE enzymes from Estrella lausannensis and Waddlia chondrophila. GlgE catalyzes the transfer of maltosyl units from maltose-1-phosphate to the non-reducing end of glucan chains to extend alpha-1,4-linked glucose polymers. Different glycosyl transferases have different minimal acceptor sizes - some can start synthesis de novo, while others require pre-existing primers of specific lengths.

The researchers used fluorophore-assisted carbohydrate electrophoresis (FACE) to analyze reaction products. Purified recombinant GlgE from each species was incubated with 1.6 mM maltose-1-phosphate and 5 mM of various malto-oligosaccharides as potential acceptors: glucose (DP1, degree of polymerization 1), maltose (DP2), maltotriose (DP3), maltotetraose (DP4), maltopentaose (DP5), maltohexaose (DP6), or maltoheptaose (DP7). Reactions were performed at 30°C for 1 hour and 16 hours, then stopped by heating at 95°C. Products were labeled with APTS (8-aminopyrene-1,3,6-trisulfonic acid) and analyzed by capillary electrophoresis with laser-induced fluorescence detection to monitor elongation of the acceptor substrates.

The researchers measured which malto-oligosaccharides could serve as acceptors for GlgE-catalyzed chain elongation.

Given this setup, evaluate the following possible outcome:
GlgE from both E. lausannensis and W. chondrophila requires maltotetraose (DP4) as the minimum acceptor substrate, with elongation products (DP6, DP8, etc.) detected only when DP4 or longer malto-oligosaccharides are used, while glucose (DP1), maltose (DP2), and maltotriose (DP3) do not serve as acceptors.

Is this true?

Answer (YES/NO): NO